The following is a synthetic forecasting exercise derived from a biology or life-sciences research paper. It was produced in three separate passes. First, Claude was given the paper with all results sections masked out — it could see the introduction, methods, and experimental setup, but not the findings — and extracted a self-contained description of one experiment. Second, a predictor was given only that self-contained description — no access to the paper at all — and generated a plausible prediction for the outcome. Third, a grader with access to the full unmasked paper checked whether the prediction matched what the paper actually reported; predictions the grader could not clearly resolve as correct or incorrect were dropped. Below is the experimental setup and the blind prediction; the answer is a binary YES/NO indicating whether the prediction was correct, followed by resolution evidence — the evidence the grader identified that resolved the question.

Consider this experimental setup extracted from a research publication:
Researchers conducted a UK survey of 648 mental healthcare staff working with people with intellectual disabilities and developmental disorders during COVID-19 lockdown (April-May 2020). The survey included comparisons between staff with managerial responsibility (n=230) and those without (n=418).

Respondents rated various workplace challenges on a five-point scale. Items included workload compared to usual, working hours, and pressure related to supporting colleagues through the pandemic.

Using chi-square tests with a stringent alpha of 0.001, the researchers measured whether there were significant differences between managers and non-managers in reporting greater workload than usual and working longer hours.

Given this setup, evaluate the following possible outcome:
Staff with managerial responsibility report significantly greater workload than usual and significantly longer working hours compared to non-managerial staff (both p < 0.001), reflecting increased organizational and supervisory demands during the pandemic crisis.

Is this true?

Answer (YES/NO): YES